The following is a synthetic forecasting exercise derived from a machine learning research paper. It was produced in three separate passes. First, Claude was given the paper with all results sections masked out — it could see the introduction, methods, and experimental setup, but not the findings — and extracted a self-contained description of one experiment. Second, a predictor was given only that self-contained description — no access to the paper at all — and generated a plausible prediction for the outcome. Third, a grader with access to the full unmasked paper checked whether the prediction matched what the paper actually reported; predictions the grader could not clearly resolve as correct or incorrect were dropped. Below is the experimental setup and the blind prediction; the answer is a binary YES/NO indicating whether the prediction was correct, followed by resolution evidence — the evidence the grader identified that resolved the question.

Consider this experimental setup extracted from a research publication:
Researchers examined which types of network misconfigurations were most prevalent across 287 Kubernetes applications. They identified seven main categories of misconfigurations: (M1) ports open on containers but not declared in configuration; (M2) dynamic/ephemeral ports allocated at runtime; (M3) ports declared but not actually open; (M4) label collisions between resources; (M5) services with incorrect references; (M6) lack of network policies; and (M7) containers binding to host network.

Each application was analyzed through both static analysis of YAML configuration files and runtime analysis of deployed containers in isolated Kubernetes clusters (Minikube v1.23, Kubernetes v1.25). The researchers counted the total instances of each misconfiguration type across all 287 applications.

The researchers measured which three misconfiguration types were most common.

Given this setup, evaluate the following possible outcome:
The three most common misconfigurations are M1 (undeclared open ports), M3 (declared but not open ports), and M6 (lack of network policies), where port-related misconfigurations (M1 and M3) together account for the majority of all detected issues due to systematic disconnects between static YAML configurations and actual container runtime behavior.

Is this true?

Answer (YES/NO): NO